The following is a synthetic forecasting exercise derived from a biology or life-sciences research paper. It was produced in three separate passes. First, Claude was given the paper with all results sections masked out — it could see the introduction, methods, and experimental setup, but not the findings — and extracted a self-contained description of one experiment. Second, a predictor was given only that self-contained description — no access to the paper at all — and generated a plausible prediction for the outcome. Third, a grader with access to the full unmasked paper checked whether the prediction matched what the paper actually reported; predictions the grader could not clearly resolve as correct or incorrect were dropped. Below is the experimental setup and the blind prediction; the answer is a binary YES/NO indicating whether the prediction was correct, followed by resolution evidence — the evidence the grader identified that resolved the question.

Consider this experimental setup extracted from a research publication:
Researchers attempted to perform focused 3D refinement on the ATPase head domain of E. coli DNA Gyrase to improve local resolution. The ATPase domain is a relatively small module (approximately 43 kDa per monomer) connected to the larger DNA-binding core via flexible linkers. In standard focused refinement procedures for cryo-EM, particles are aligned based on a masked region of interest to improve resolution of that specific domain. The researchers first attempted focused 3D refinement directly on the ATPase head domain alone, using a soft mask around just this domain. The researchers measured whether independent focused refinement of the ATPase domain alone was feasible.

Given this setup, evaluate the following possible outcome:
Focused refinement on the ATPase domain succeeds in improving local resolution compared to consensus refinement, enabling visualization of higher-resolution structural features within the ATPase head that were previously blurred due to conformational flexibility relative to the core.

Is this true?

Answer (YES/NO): NO